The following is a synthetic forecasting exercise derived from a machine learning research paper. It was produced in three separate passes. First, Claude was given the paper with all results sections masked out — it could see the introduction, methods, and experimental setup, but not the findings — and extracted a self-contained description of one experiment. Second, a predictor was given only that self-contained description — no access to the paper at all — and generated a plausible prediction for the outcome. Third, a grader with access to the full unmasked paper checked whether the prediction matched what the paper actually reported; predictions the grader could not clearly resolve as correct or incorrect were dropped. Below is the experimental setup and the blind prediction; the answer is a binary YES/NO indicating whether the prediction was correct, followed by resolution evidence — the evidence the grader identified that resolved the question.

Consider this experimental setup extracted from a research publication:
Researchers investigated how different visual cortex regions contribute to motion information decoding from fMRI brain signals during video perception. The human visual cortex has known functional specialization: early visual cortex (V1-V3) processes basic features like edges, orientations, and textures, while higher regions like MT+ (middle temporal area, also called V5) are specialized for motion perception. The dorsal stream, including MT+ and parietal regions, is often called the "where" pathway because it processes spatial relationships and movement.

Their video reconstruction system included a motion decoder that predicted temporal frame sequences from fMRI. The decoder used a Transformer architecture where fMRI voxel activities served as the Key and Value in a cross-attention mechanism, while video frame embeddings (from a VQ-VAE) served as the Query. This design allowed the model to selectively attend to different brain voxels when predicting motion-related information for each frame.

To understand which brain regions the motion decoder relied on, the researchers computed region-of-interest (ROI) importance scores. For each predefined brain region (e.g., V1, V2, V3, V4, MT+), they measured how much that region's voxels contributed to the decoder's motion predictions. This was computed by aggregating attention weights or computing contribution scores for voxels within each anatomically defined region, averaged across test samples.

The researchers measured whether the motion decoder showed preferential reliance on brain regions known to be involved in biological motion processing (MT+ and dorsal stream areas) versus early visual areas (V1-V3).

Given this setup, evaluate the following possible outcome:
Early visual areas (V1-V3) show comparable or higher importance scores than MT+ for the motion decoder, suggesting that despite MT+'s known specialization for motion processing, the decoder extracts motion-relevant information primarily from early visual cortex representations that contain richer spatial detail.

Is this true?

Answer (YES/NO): NO